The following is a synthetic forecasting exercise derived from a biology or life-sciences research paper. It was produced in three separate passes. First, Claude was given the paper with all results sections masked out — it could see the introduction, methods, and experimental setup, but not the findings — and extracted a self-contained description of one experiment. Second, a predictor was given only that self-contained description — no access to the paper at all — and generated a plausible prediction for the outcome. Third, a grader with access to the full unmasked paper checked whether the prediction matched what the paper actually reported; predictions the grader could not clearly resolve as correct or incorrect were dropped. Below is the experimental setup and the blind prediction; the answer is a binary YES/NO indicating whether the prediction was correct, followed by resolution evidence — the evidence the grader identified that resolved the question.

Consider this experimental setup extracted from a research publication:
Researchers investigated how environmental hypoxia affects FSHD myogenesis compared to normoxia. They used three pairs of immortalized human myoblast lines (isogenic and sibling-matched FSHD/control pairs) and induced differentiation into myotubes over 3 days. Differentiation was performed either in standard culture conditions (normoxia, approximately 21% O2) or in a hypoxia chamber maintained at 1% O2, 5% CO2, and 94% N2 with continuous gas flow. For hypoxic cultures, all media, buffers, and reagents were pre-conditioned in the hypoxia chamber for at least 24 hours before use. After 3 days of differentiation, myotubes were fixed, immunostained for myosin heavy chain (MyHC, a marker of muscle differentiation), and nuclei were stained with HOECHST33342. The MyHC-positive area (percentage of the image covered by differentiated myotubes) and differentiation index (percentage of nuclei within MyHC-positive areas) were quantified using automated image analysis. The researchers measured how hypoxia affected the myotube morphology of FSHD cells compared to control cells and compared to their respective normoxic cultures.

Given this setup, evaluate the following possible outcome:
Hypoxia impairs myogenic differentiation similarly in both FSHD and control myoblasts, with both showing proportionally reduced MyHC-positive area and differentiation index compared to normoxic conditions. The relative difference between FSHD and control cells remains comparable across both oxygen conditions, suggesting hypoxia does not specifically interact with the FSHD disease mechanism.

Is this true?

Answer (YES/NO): NO